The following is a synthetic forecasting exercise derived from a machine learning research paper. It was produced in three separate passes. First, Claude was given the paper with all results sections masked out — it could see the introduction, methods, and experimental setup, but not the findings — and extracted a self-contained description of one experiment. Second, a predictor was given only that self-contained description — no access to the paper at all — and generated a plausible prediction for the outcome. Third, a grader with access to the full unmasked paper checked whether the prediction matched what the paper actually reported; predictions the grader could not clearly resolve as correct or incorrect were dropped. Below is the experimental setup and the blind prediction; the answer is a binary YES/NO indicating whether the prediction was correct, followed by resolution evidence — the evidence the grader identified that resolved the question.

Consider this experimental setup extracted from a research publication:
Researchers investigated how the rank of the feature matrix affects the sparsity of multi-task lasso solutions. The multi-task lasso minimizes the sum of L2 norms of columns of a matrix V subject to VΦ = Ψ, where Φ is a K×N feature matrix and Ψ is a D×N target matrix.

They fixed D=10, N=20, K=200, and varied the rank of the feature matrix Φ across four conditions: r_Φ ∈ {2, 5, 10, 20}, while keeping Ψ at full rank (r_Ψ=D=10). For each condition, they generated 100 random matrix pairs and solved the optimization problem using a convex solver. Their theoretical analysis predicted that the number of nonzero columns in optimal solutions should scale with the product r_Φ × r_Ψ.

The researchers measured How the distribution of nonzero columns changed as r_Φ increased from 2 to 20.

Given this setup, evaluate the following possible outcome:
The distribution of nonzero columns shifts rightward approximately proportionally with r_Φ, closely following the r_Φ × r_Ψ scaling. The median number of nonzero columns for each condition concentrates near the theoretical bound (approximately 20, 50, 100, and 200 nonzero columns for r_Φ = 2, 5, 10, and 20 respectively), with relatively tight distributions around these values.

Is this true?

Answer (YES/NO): NO